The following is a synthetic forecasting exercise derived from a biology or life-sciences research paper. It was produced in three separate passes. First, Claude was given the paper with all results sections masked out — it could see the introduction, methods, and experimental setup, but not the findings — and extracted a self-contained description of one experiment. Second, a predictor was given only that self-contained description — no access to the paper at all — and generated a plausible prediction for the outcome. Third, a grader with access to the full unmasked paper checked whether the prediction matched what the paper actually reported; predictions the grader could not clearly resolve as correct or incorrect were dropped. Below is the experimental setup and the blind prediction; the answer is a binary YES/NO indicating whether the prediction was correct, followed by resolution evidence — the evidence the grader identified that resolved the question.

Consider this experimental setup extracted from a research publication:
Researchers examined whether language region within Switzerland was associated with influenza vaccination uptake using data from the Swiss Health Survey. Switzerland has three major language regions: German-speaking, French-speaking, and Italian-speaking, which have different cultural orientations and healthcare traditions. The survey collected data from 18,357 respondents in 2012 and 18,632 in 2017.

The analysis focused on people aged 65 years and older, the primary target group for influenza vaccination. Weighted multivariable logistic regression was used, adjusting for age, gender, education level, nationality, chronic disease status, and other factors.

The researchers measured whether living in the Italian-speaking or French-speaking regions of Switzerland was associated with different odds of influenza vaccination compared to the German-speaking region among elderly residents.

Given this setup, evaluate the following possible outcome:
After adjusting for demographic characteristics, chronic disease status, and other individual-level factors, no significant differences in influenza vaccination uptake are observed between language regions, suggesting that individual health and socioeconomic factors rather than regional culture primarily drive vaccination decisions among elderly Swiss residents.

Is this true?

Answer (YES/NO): NO